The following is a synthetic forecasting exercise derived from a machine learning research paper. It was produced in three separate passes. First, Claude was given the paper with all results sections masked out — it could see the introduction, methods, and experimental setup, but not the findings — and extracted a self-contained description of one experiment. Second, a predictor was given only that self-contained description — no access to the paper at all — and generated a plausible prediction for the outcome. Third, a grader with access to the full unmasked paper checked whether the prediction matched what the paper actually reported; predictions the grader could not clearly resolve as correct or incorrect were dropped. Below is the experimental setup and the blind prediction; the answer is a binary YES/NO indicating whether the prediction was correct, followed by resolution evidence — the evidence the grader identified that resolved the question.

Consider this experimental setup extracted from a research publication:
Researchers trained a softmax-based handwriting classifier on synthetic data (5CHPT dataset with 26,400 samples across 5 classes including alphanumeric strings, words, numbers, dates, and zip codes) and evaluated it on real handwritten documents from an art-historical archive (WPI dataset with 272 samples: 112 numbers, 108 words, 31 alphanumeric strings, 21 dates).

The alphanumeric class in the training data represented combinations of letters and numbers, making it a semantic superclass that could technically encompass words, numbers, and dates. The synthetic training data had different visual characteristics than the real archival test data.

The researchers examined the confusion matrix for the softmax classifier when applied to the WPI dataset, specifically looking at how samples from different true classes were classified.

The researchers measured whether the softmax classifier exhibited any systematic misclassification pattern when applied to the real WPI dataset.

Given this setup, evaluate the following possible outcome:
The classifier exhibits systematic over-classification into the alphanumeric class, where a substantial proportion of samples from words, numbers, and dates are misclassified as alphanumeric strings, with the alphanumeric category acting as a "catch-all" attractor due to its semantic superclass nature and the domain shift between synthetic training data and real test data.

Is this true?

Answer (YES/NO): YES